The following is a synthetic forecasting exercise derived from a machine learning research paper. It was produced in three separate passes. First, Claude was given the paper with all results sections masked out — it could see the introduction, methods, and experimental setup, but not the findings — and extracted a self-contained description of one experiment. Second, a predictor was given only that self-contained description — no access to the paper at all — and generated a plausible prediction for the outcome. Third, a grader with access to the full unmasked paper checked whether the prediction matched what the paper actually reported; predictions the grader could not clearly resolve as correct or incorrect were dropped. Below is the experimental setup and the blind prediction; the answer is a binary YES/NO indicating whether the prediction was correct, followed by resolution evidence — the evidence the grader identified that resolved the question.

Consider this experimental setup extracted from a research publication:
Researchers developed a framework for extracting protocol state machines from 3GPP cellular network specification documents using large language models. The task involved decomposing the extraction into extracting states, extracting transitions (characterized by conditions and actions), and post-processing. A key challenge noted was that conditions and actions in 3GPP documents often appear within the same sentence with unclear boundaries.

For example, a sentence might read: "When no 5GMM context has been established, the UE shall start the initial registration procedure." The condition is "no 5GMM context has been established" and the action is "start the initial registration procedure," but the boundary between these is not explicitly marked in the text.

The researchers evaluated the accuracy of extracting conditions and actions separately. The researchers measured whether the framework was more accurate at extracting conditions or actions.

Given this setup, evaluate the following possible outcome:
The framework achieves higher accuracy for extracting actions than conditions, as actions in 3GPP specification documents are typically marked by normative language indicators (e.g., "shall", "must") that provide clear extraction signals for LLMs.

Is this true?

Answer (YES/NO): NO